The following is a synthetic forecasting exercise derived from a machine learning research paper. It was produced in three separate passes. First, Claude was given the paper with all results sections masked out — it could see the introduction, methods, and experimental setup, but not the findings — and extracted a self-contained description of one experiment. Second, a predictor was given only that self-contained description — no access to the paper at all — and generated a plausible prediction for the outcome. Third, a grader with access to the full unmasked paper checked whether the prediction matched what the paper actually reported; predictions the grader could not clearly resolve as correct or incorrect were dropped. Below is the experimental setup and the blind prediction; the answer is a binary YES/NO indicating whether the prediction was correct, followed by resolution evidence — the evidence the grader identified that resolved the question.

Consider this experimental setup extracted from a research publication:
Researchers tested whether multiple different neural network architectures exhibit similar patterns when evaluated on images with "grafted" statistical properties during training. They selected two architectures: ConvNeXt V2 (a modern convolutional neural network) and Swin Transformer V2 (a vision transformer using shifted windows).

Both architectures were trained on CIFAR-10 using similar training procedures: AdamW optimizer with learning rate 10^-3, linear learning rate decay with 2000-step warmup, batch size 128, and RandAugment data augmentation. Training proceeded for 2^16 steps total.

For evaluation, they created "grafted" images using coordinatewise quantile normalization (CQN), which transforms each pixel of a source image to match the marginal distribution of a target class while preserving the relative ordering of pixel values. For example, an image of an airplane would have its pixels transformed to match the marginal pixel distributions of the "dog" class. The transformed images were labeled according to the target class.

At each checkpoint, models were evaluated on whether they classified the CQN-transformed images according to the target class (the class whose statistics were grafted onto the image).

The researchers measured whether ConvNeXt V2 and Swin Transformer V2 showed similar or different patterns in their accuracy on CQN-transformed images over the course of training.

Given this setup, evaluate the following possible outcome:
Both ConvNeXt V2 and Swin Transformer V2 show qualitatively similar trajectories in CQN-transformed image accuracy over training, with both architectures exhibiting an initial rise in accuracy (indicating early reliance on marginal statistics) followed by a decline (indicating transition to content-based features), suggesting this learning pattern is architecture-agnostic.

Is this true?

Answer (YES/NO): YES